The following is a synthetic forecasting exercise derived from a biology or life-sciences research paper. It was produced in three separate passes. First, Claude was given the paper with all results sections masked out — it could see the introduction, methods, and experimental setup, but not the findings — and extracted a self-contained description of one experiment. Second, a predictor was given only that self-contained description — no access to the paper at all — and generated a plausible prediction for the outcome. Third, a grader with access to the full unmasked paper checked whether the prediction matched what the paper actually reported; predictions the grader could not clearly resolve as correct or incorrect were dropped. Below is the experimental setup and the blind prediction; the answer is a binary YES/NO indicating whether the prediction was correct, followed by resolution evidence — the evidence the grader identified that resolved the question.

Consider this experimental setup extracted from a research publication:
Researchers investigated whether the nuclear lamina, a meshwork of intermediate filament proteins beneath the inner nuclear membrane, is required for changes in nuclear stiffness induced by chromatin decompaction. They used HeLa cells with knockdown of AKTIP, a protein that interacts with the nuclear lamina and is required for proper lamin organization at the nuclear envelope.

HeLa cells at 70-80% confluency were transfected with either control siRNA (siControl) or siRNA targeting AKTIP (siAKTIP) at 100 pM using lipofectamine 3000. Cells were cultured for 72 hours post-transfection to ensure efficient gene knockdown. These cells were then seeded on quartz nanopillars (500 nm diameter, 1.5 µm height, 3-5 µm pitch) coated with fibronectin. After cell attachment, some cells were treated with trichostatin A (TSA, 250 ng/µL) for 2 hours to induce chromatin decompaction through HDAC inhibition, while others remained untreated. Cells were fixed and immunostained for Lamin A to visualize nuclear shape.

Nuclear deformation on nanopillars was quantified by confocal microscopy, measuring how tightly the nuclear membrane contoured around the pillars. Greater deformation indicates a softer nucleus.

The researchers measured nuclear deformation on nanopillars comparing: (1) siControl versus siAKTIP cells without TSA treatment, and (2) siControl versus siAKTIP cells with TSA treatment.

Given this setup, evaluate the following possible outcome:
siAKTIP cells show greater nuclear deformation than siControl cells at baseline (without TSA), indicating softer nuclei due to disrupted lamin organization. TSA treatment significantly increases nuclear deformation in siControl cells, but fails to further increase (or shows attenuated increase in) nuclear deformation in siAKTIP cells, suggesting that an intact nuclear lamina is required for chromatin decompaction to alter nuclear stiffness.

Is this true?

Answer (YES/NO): NO